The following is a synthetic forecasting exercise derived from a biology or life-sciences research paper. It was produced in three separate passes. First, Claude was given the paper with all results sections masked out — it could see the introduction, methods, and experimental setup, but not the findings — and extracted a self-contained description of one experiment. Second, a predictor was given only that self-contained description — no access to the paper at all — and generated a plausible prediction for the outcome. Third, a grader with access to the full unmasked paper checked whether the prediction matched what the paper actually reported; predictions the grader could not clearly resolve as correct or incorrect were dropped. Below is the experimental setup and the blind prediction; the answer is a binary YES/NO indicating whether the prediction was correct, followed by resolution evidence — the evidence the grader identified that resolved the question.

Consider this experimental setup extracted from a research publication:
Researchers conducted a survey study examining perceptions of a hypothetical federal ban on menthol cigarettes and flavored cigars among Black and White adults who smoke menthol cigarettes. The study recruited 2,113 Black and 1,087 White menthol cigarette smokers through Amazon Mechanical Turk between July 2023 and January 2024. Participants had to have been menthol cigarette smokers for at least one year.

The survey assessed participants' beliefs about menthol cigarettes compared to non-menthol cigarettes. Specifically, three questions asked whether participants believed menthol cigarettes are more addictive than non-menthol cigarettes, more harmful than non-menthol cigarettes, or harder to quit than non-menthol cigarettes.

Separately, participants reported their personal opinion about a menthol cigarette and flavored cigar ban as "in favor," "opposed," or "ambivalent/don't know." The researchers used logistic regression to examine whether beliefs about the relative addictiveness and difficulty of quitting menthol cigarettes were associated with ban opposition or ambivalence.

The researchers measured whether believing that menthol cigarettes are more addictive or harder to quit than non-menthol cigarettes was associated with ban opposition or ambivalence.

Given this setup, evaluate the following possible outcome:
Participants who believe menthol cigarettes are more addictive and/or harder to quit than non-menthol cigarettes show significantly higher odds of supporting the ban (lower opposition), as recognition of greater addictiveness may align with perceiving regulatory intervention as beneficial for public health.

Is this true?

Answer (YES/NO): NO